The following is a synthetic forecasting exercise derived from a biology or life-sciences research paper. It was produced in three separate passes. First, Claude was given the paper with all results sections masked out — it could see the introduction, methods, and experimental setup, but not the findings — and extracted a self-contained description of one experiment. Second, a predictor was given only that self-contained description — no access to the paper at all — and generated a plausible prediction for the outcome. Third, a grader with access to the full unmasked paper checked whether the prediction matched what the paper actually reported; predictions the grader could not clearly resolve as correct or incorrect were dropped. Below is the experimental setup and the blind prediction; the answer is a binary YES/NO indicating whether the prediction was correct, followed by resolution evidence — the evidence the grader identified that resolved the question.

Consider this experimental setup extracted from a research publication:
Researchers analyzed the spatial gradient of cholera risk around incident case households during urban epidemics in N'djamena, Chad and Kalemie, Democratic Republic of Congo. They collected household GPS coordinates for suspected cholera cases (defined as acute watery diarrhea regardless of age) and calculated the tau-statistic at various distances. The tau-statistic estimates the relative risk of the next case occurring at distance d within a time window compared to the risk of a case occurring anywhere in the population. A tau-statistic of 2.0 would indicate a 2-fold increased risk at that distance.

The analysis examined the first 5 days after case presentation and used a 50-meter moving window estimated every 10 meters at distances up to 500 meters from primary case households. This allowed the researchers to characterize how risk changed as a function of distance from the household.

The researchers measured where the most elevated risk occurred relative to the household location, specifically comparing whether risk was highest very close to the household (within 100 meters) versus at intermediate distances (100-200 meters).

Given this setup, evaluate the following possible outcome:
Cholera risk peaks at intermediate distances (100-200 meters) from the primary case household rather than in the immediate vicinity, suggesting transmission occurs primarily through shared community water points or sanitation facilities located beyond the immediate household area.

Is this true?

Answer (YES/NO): NO